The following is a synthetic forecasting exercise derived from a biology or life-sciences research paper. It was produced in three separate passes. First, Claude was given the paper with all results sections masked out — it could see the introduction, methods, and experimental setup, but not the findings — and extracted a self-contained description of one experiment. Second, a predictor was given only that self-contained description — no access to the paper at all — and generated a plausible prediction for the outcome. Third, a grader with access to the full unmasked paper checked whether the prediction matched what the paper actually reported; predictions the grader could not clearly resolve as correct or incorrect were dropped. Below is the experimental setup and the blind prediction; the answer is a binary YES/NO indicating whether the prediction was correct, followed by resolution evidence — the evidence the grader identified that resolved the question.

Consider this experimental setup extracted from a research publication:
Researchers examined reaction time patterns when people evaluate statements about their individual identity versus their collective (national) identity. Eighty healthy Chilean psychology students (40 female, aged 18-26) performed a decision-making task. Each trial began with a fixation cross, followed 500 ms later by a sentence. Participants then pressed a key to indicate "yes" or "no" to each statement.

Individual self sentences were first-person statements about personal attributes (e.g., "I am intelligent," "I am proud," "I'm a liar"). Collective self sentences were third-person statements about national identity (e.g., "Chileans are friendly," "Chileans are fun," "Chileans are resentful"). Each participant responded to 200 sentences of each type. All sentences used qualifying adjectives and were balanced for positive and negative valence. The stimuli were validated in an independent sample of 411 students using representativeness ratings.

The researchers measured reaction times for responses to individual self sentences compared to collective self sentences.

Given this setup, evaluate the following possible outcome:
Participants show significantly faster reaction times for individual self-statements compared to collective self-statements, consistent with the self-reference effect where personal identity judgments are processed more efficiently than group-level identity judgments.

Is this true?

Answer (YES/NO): YES